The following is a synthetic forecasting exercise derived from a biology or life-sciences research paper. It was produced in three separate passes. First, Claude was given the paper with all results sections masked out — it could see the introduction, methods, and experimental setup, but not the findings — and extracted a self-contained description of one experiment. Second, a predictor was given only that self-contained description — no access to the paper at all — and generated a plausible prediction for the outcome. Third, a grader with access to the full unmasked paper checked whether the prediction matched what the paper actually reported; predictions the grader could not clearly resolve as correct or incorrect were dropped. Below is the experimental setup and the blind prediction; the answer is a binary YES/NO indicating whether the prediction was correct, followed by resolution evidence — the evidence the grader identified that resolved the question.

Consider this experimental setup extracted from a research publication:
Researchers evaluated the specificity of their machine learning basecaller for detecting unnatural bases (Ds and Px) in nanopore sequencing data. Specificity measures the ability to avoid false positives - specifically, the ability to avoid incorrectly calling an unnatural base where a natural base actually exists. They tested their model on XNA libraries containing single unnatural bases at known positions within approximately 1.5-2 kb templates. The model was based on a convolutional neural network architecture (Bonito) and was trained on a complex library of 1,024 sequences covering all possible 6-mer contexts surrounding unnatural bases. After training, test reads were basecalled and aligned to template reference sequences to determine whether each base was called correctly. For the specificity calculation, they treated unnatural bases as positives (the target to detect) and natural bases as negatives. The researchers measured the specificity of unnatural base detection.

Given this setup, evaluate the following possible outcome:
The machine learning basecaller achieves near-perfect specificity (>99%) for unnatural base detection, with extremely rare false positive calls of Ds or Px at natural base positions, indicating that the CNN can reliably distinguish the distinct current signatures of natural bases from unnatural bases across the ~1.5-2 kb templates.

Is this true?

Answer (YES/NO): NO